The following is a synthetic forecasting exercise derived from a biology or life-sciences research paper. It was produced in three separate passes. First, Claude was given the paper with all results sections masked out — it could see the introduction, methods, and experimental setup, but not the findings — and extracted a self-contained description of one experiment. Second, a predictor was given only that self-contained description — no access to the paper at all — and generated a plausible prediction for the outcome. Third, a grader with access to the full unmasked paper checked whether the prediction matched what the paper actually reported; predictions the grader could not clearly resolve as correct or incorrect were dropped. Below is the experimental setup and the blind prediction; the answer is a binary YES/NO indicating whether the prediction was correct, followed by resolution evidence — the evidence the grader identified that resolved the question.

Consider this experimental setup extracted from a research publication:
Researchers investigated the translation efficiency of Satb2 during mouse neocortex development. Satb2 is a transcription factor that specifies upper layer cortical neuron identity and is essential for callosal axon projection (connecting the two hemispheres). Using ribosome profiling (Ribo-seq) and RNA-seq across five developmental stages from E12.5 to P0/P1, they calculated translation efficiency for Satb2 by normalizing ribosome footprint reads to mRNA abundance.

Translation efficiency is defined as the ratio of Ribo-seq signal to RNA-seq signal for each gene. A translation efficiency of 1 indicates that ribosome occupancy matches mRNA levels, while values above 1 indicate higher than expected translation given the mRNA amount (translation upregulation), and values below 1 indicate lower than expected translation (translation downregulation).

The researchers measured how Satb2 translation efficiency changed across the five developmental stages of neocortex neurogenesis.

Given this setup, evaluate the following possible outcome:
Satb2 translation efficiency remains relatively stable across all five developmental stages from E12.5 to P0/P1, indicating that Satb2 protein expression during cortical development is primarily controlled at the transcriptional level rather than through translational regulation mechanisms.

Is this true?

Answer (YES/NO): NO